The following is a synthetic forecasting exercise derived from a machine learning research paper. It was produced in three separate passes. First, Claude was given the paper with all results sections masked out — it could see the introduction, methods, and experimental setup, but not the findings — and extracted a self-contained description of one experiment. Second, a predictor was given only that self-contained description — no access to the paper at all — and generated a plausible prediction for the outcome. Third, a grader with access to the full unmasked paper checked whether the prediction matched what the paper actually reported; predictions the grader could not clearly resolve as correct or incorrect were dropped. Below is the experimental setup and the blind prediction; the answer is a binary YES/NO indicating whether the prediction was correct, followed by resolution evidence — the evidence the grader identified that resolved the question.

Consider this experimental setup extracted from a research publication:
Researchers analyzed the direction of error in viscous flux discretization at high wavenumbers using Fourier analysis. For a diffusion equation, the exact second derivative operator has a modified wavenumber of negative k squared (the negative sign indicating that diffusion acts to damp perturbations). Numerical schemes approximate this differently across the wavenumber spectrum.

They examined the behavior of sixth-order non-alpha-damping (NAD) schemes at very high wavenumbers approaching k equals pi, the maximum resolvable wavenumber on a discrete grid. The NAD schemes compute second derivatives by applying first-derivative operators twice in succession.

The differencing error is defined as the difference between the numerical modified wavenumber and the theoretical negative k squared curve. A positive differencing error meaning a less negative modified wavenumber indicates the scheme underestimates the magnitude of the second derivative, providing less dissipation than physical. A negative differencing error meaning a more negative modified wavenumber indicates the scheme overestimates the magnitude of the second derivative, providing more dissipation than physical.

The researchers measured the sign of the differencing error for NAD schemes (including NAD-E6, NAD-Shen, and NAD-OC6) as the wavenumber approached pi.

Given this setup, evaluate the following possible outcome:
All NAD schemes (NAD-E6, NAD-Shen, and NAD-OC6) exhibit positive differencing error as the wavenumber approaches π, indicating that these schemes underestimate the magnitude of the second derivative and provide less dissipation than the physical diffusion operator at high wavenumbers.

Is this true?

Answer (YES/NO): YES